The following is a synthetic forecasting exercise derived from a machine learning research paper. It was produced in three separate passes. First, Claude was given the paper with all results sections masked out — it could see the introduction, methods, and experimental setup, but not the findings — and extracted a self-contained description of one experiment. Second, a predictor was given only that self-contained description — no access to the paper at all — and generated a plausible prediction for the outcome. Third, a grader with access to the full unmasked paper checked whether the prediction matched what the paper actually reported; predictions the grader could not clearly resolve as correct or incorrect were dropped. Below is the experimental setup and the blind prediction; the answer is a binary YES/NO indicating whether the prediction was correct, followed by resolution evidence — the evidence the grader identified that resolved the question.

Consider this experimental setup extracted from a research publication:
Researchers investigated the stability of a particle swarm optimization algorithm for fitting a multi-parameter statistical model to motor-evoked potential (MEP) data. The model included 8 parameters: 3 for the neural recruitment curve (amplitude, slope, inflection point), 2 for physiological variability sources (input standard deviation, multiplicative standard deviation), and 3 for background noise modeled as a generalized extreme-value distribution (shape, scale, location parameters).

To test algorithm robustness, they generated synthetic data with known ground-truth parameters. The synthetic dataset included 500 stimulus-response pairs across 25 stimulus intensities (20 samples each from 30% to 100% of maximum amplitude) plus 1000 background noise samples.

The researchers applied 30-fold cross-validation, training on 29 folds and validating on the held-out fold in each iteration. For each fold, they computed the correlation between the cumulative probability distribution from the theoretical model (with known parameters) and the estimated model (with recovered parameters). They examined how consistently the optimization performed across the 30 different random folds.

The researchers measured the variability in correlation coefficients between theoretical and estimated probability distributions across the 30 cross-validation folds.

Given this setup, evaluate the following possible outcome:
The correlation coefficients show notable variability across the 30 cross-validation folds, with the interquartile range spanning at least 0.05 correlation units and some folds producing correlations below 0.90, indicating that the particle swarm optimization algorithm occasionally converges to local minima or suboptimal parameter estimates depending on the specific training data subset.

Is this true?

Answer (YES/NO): NO